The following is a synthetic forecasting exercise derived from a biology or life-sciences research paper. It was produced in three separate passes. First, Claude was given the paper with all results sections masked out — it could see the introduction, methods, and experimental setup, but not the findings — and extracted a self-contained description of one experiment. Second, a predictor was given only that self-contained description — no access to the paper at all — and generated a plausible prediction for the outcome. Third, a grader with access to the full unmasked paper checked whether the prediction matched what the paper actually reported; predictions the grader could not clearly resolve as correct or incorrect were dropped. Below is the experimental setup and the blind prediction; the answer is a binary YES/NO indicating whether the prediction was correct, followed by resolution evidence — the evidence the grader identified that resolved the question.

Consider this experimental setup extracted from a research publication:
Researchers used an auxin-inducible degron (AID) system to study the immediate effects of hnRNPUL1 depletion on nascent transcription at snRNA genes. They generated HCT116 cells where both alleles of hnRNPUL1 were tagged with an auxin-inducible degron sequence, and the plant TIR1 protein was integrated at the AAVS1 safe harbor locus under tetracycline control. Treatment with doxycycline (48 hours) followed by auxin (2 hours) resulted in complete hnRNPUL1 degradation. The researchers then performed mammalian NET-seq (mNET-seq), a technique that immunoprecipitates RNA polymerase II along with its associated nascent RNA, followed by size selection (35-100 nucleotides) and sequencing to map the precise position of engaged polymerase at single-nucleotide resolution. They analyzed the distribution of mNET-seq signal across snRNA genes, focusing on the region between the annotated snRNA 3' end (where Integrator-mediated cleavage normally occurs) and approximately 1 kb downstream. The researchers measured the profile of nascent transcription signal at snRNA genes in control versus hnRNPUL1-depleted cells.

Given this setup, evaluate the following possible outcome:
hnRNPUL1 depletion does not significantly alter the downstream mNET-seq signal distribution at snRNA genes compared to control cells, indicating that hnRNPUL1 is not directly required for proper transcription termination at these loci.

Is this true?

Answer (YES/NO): NO